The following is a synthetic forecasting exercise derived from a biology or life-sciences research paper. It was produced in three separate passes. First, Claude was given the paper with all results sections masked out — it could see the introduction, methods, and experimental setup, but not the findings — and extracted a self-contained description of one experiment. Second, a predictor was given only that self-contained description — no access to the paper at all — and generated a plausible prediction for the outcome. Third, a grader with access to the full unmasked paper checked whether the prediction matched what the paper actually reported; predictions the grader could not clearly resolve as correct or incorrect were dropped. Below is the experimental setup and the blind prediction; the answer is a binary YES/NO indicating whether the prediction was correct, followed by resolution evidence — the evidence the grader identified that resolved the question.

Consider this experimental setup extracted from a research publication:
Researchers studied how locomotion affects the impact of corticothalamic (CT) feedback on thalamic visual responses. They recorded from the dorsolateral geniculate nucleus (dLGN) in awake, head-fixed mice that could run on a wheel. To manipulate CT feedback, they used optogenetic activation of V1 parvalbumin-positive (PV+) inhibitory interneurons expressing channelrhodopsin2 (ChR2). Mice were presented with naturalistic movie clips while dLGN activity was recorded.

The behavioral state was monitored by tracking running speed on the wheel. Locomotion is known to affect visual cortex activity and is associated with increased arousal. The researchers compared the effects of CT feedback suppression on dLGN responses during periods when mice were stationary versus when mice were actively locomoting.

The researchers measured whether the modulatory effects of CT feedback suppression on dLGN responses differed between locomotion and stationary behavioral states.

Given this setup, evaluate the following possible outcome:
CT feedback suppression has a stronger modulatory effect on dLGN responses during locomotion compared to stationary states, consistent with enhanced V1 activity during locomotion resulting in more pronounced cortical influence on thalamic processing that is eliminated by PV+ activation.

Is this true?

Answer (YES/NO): YES